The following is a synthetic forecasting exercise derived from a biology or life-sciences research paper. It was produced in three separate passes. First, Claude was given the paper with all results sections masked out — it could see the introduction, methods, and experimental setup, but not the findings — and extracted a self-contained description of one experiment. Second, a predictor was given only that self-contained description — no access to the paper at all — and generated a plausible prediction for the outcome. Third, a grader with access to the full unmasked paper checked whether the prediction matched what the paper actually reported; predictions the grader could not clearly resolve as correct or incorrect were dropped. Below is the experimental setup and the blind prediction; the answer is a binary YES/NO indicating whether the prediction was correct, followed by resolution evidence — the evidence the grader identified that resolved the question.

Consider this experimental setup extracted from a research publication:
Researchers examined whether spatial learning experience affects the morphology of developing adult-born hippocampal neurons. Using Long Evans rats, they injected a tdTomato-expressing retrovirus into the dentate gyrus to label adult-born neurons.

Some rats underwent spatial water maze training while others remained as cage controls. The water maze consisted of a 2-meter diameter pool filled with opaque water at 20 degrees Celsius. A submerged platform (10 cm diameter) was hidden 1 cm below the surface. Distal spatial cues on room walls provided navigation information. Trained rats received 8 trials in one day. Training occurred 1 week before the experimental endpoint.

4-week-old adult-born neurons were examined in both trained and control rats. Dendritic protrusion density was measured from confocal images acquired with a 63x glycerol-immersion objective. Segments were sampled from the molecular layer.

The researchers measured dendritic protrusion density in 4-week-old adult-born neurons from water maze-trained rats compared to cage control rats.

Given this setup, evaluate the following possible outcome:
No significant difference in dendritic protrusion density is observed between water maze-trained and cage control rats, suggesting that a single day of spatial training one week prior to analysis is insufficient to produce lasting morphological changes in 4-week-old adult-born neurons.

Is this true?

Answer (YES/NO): YES